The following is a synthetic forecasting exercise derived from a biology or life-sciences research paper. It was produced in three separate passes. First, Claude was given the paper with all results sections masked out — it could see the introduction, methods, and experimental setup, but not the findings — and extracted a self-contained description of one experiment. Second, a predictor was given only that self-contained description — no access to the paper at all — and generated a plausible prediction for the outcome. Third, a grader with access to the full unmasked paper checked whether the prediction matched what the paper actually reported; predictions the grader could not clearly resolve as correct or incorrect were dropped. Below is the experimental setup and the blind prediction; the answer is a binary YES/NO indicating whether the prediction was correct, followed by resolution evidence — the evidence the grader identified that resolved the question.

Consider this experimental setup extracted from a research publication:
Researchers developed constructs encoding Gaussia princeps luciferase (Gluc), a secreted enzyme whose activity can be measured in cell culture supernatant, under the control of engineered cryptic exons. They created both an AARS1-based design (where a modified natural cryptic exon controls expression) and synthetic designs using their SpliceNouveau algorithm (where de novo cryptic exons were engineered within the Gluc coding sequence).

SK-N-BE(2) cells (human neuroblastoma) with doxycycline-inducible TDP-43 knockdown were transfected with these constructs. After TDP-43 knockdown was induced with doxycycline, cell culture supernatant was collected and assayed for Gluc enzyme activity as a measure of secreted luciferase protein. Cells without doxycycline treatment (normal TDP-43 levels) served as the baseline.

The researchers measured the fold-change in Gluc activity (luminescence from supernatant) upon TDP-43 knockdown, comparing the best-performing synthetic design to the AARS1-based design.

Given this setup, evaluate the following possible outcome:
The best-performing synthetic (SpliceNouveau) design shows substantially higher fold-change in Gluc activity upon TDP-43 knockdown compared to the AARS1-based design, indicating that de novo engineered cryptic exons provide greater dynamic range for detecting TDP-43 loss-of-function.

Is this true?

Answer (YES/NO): YES